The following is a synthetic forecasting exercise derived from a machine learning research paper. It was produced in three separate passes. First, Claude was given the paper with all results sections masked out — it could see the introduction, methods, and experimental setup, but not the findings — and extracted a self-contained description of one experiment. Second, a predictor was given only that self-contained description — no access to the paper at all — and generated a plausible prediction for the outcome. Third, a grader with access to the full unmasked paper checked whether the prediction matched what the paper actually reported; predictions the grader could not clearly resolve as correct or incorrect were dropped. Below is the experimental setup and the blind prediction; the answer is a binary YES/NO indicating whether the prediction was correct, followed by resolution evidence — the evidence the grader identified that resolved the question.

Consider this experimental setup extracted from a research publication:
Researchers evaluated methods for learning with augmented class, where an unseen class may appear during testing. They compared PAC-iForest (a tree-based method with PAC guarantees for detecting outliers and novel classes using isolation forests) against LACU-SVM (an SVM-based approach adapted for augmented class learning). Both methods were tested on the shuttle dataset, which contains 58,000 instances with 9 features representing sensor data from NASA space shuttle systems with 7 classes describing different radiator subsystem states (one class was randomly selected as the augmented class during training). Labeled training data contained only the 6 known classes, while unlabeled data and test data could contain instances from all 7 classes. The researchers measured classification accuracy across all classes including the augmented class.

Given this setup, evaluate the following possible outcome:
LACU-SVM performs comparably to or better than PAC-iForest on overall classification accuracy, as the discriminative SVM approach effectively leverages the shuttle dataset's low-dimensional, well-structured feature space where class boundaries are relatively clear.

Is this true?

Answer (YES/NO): YES